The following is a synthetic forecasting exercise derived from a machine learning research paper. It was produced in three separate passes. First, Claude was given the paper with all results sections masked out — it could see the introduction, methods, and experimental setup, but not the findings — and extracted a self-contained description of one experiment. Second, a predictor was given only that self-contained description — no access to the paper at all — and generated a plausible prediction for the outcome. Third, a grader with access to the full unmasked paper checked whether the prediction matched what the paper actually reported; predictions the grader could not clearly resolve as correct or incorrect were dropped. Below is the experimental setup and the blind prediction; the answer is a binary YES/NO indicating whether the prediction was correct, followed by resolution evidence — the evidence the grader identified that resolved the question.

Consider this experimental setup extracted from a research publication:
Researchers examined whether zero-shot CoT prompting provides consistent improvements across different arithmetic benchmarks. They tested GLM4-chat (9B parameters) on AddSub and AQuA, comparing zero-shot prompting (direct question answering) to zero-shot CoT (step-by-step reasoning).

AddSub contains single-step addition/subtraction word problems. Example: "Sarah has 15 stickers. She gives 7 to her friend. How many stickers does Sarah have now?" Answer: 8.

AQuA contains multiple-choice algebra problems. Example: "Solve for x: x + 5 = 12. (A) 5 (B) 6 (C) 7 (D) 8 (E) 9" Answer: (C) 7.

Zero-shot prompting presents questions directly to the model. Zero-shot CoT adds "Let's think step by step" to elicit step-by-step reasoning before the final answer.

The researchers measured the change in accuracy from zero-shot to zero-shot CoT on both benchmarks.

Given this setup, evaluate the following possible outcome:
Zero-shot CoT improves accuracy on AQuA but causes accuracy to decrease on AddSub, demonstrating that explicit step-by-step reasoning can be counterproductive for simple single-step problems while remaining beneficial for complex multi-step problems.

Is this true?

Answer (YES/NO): NO